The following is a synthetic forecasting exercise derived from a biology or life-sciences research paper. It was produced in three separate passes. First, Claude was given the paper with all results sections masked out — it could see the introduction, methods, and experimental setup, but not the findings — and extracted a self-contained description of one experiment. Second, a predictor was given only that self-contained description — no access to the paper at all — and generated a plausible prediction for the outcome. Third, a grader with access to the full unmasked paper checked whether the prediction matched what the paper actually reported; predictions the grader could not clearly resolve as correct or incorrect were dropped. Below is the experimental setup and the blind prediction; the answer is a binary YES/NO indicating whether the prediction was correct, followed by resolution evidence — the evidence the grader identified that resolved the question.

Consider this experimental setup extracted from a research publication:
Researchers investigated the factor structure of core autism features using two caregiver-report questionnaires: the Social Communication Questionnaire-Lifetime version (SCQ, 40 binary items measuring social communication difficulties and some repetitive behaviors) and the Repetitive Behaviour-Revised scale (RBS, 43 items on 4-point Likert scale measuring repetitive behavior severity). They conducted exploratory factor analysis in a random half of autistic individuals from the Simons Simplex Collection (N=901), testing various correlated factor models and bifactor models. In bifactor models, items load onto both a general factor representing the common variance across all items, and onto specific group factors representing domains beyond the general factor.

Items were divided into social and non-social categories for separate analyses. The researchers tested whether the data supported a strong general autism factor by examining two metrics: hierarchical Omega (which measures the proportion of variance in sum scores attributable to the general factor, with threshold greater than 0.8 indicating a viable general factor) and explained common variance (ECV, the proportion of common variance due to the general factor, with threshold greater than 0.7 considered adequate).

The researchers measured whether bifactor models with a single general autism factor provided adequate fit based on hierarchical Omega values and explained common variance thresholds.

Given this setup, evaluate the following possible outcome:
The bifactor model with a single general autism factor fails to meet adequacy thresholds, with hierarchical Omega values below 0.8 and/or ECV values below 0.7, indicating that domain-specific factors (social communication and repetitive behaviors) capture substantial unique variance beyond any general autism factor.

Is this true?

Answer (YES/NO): YES